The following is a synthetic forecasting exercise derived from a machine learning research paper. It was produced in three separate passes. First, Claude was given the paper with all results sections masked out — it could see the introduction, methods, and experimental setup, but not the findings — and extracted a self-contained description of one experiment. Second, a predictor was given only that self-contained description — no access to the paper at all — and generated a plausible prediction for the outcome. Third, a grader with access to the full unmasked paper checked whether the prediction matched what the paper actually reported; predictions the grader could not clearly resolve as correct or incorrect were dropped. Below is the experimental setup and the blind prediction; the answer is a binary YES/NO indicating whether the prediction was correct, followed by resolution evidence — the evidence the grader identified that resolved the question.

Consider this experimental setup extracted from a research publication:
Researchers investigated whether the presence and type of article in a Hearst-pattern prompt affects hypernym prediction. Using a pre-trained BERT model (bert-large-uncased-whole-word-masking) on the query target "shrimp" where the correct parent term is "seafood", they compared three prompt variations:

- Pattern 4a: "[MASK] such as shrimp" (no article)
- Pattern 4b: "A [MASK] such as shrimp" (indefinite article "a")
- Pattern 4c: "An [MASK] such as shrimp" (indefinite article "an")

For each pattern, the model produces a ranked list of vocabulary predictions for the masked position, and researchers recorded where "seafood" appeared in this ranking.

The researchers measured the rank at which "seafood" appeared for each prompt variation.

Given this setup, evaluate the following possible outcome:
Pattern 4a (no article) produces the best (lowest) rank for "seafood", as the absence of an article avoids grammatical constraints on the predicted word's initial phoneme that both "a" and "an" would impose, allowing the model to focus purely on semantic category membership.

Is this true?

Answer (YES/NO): YES